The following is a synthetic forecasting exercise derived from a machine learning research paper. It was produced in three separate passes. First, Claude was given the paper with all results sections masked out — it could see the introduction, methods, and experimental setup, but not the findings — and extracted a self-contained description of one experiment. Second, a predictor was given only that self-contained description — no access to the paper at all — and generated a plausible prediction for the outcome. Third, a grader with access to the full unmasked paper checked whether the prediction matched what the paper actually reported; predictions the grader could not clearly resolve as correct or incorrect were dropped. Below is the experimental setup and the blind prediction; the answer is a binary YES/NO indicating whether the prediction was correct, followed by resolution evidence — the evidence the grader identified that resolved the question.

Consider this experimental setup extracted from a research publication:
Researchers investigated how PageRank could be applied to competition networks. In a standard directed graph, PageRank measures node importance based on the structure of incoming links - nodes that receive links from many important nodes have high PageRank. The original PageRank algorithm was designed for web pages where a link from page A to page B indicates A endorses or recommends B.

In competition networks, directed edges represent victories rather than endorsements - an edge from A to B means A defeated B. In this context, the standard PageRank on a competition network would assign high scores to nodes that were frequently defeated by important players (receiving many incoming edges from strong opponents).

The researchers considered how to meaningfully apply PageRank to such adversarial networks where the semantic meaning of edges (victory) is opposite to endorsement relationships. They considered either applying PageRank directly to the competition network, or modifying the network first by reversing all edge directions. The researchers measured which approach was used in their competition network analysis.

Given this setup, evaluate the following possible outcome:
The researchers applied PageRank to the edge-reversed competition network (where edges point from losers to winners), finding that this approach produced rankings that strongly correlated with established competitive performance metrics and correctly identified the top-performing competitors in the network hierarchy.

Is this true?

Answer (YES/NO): NO